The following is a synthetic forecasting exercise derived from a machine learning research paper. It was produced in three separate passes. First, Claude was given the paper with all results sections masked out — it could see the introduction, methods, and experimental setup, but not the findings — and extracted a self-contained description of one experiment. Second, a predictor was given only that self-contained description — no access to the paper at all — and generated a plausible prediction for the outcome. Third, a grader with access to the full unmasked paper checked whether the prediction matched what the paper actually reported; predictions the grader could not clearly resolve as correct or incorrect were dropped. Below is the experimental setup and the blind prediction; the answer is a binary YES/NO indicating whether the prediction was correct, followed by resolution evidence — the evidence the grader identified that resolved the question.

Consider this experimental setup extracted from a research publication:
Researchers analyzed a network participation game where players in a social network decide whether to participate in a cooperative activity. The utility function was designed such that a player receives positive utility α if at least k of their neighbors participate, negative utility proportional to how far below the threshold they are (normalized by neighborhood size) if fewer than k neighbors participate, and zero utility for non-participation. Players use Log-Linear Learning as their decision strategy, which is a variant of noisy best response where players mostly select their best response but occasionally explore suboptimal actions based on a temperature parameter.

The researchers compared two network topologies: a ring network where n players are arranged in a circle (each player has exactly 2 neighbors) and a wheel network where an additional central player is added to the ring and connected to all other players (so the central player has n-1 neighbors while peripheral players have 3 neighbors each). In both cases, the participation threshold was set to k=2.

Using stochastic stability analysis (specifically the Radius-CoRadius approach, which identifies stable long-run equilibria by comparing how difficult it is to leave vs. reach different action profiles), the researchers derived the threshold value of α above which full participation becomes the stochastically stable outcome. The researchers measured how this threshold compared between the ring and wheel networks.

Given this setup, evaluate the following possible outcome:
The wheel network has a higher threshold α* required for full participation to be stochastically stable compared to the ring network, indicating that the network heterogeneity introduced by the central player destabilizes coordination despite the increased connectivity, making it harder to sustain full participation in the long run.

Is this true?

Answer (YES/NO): NO